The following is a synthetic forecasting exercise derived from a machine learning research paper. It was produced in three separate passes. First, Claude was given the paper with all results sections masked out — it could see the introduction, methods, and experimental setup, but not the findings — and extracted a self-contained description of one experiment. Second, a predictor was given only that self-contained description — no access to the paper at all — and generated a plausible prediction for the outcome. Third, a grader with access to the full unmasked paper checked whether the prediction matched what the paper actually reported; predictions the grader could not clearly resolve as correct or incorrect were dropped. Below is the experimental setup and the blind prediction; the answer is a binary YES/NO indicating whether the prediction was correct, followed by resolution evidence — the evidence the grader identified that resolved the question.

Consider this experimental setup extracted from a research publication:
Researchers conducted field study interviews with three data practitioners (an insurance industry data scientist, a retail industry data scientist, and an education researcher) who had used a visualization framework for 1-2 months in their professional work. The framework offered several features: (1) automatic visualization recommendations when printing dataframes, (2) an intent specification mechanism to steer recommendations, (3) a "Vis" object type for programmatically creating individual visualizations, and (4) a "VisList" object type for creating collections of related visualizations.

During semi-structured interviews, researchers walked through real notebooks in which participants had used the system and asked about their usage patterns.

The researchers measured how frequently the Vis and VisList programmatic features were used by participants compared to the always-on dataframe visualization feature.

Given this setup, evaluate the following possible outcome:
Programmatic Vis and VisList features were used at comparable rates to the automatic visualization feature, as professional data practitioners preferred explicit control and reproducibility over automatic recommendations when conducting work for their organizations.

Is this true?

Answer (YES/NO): NO